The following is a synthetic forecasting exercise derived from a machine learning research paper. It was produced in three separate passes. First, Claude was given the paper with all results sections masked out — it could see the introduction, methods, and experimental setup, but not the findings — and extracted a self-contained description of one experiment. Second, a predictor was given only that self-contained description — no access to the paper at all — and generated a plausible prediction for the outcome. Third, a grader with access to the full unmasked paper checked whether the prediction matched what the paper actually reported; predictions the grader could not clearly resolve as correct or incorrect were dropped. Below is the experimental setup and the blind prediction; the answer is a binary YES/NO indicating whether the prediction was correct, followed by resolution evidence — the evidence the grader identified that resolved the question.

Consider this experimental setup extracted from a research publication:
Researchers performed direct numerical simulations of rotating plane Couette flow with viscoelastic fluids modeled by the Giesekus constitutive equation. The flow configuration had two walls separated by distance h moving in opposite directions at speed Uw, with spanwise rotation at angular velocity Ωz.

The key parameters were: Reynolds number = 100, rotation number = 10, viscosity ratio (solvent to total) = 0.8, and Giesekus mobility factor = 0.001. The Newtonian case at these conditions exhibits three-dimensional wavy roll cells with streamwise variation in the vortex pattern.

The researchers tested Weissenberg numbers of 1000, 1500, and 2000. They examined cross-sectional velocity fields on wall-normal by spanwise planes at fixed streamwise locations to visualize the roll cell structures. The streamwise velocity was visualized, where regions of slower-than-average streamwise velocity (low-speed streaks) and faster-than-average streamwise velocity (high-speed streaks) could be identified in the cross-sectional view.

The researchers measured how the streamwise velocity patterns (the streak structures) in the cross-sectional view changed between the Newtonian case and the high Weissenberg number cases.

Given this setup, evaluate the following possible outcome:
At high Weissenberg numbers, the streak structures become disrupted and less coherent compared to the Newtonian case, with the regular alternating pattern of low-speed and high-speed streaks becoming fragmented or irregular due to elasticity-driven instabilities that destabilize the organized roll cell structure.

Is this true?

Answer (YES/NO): NO